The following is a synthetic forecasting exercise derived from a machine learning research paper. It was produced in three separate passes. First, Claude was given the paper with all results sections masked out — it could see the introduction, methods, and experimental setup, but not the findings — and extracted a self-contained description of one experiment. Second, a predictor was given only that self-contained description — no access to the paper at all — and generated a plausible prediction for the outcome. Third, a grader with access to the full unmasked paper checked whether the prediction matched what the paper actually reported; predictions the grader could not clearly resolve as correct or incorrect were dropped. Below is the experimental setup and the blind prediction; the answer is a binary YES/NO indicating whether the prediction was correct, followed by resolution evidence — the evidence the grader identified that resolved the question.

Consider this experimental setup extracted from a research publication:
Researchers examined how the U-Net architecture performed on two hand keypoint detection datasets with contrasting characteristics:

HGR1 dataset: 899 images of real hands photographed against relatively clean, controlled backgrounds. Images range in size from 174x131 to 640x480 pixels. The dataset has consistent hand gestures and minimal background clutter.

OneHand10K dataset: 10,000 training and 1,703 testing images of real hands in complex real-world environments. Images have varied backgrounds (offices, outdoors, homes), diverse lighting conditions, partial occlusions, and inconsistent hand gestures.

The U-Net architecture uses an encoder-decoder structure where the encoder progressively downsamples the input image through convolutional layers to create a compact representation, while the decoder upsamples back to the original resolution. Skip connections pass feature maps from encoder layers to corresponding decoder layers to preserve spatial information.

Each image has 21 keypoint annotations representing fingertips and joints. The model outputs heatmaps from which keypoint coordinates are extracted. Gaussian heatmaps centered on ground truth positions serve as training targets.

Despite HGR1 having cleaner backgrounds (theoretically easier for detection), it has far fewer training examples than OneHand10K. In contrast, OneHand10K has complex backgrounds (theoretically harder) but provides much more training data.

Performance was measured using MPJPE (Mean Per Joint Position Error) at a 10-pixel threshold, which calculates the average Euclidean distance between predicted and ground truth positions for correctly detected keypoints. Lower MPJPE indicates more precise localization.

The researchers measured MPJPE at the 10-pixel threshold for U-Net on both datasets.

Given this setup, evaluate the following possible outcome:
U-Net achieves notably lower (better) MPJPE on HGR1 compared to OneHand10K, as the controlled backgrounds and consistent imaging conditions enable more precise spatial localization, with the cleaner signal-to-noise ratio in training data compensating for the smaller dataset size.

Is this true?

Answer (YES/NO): NO